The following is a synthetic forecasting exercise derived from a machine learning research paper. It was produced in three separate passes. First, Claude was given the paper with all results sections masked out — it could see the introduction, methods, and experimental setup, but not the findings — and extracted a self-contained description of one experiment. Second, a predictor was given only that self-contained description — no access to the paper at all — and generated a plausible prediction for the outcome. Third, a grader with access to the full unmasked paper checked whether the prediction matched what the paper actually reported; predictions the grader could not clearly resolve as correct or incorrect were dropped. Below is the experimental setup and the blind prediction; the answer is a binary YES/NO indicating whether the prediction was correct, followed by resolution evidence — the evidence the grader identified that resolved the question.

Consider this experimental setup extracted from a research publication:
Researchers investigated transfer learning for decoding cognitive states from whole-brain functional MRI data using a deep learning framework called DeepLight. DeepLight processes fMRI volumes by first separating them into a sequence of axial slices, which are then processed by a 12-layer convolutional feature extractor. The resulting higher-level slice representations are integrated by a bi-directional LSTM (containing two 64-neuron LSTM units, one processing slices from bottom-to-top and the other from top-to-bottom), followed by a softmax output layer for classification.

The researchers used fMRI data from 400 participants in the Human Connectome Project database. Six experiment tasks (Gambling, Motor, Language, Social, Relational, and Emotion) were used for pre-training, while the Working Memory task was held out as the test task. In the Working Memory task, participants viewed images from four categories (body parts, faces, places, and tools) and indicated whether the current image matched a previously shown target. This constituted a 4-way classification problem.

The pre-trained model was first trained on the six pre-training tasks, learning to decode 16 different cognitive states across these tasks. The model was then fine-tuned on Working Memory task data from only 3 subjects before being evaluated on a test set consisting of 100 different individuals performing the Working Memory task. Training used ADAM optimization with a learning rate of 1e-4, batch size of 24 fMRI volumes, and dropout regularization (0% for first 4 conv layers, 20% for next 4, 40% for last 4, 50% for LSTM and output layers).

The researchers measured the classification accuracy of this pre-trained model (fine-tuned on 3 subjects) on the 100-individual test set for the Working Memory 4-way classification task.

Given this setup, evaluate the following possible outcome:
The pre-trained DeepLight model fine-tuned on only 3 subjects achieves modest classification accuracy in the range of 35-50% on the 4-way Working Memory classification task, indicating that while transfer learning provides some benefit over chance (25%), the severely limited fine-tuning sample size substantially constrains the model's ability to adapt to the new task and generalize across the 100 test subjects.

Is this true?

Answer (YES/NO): NO